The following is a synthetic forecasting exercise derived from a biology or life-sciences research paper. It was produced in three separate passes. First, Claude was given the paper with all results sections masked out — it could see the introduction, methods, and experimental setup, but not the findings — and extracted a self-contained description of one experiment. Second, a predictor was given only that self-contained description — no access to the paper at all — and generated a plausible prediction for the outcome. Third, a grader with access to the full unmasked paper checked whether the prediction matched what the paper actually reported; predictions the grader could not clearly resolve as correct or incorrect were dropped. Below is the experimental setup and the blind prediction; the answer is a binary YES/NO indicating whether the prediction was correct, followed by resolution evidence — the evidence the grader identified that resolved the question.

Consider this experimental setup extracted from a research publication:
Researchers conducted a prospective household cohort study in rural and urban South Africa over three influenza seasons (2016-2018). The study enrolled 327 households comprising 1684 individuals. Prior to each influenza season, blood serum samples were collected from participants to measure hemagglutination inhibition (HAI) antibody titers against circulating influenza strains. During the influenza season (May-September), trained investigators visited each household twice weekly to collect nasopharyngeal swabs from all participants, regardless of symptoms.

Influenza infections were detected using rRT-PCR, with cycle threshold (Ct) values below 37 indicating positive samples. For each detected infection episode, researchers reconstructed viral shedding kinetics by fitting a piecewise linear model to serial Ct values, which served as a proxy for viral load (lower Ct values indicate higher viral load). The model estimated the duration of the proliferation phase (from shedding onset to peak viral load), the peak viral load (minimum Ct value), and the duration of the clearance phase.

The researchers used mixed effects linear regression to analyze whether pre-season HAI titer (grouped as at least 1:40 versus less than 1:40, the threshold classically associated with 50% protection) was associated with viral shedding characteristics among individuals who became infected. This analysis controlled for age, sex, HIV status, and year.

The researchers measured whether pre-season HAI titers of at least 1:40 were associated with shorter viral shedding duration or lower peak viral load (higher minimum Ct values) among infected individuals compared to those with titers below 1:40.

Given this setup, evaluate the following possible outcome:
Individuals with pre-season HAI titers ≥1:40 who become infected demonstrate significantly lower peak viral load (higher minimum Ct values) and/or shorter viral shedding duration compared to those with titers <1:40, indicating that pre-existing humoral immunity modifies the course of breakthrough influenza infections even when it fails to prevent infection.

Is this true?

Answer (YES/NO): NO